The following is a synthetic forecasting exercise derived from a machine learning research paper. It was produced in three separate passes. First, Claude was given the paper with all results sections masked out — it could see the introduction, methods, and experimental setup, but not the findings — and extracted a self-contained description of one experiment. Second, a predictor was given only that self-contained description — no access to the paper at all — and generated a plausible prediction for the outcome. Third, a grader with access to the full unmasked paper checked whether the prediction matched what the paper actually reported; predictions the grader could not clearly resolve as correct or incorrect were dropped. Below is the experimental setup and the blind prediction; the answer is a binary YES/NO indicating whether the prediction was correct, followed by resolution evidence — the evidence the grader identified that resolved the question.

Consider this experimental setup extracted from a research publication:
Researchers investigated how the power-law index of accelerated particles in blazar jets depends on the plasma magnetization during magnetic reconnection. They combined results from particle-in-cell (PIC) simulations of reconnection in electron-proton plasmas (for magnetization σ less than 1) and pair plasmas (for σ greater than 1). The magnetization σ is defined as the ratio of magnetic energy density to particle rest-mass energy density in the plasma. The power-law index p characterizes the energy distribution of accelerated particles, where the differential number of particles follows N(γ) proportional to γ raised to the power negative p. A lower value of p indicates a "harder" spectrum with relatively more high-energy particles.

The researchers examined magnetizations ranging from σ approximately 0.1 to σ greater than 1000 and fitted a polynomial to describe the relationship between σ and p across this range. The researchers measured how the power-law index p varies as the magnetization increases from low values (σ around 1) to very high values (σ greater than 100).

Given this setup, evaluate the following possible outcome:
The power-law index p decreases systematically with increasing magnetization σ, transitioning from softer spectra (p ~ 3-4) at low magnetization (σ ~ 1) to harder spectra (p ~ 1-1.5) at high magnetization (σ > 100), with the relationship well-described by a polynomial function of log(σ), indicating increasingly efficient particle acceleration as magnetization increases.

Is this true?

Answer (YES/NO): NO